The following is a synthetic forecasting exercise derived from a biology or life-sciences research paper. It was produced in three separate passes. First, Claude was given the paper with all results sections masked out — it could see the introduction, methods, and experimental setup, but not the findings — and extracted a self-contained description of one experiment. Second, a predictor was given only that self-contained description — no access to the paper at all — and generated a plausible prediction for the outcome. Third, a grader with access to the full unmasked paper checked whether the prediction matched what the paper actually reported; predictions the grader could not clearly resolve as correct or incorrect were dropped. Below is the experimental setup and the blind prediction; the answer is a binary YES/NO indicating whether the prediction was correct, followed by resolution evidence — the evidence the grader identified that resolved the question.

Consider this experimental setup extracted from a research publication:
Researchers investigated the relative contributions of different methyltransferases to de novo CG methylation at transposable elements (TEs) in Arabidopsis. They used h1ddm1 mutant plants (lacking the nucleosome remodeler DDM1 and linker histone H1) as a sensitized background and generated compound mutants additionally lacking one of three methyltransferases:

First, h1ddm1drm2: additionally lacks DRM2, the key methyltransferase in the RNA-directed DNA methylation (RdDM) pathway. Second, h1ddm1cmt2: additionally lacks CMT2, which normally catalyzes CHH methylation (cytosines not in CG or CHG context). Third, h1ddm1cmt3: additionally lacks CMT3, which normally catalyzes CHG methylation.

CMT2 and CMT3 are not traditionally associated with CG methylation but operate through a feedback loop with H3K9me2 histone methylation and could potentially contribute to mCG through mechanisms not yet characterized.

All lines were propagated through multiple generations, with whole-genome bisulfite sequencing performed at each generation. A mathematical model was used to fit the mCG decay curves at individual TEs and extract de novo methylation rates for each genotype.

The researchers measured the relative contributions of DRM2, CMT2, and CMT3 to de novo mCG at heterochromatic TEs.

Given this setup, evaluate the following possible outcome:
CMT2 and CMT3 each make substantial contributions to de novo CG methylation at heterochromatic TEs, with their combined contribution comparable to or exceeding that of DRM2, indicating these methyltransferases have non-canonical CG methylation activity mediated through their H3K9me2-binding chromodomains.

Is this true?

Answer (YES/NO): NO